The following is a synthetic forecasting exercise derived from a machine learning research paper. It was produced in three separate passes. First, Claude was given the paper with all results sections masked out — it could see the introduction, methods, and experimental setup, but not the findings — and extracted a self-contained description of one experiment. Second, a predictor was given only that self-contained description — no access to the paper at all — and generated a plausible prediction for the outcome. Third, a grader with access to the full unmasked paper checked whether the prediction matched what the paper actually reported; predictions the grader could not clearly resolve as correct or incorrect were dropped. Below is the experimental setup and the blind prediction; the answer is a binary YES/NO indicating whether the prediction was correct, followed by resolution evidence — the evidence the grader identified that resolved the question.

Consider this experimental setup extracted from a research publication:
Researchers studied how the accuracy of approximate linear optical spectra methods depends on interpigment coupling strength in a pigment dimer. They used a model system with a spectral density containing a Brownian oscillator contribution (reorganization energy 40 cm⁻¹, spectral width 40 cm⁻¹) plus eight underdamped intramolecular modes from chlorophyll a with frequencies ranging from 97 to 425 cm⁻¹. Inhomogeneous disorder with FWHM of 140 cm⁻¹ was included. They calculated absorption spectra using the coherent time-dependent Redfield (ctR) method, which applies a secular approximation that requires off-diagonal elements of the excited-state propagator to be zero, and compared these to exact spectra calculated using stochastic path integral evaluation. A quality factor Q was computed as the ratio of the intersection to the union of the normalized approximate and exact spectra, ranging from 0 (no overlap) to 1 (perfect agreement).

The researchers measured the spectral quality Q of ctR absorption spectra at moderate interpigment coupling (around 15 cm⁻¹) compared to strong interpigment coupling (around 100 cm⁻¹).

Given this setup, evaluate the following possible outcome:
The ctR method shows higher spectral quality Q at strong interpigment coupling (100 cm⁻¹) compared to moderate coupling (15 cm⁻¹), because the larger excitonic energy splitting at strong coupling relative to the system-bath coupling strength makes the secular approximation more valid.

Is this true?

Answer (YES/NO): NO